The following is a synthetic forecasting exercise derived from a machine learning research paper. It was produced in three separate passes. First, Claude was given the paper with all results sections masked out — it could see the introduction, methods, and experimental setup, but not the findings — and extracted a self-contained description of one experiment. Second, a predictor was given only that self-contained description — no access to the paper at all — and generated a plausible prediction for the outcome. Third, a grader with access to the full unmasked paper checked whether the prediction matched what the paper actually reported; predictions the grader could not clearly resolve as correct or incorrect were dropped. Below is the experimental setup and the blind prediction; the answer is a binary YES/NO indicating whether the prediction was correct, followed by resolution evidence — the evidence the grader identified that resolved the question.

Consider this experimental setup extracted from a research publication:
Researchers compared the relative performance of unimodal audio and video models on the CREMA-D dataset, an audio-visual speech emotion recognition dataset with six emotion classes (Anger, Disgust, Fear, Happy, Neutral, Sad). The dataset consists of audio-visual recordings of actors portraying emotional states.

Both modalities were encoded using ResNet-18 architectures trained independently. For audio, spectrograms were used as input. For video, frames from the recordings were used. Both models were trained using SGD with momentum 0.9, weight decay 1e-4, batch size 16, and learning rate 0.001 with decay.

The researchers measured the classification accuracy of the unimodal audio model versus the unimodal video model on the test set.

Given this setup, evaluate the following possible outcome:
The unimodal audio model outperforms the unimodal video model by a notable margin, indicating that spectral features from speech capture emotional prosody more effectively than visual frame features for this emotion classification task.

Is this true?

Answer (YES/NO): NO